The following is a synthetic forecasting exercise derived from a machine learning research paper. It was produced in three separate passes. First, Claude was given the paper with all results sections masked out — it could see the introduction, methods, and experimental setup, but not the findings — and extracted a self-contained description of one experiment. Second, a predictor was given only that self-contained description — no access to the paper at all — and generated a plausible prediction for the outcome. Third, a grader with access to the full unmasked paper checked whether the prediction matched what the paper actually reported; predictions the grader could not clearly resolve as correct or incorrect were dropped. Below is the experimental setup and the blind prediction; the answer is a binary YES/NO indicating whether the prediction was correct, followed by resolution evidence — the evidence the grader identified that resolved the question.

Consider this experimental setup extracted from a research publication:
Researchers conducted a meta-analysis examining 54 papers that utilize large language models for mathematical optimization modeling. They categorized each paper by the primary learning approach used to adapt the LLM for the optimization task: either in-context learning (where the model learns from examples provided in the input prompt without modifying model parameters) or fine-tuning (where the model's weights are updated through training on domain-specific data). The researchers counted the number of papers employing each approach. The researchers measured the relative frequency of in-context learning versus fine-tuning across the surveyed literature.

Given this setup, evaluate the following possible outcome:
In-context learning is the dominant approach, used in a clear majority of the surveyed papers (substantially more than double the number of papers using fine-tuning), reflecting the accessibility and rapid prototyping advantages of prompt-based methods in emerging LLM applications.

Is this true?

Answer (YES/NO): NO